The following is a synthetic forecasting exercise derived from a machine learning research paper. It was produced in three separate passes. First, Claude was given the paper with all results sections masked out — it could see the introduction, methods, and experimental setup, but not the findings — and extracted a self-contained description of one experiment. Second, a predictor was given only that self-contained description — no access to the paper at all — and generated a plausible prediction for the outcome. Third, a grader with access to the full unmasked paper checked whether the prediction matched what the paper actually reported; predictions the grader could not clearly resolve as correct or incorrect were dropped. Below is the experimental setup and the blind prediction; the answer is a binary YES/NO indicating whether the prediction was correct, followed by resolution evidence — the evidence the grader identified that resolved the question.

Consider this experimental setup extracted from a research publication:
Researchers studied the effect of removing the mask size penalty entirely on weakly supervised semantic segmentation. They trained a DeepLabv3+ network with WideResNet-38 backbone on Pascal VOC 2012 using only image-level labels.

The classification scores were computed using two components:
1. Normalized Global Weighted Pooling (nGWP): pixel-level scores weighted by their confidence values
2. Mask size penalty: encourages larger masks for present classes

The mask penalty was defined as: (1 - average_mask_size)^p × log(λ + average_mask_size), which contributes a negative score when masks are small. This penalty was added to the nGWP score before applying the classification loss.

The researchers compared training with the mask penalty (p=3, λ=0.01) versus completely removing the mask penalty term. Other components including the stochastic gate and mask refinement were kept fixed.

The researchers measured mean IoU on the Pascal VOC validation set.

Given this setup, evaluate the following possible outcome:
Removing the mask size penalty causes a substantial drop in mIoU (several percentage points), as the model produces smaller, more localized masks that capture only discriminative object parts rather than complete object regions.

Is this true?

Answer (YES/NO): YES